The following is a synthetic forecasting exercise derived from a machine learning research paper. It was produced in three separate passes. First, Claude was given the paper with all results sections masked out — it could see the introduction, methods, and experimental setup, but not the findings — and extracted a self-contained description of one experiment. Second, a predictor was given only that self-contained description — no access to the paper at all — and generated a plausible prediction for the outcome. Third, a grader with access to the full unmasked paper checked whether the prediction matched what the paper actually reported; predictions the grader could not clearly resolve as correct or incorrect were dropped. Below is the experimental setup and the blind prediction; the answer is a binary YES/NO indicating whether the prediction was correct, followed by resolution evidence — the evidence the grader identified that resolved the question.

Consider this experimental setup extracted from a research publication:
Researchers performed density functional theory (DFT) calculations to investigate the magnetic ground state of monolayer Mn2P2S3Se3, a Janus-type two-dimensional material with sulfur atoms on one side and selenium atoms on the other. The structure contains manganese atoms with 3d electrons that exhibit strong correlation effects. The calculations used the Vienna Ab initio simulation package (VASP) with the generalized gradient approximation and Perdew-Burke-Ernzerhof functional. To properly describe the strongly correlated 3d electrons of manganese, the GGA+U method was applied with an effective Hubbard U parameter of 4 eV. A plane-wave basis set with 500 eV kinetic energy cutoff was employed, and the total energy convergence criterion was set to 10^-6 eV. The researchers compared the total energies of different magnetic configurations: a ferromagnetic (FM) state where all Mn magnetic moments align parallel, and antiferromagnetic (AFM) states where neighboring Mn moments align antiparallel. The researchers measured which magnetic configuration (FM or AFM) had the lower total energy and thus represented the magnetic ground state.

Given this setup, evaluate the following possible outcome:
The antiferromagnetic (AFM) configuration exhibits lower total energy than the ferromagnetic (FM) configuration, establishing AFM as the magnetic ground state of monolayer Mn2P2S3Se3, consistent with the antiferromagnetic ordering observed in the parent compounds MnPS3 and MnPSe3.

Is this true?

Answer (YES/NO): YES